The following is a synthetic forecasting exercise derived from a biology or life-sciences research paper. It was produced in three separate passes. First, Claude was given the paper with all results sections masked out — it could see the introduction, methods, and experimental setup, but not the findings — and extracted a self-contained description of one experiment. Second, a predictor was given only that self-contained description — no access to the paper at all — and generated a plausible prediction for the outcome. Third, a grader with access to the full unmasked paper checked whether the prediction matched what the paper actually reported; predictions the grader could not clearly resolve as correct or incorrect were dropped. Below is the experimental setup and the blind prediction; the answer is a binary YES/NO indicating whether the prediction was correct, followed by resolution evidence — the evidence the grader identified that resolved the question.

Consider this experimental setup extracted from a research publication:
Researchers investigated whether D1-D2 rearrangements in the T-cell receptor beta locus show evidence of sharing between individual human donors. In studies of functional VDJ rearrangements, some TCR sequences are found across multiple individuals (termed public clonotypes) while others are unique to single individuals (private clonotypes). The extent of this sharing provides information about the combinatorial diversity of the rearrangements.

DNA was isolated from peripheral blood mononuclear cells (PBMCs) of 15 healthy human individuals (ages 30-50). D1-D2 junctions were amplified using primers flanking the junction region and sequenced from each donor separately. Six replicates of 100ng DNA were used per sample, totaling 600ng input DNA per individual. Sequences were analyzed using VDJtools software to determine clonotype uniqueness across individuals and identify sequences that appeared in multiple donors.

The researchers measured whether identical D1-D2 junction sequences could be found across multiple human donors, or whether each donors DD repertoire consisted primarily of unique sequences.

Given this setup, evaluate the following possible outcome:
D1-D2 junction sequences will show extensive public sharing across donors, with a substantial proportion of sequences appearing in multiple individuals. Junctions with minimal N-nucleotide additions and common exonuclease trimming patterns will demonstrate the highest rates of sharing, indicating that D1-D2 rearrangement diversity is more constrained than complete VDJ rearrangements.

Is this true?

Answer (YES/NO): YES